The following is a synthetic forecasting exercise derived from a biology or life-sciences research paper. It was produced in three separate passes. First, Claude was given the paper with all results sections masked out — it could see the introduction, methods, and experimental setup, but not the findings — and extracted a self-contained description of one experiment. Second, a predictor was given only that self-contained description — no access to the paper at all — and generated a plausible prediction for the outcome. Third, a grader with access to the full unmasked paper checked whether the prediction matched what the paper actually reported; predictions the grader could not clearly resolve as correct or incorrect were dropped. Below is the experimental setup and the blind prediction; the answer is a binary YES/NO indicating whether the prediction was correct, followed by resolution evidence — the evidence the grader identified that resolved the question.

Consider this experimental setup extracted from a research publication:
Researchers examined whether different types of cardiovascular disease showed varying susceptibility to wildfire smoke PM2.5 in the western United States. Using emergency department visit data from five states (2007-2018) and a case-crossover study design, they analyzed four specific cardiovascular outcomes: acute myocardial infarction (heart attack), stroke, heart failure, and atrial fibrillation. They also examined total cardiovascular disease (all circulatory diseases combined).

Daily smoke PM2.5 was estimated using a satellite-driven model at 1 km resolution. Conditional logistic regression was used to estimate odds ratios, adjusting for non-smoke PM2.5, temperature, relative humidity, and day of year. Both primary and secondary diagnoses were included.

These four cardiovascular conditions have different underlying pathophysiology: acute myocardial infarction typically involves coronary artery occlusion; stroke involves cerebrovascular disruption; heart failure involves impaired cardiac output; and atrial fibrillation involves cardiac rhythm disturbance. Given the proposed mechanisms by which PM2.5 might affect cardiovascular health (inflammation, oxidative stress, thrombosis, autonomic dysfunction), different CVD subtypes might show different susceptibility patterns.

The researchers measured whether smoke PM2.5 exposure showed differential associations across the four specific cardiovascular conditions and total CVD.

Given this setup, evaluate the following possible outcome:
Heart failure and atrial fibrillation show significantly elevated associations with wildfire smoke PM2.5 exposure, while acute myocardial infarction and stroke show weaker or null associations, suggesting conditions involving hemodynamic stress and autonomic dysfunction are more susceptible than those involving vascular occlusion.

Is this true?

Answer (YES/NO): NO